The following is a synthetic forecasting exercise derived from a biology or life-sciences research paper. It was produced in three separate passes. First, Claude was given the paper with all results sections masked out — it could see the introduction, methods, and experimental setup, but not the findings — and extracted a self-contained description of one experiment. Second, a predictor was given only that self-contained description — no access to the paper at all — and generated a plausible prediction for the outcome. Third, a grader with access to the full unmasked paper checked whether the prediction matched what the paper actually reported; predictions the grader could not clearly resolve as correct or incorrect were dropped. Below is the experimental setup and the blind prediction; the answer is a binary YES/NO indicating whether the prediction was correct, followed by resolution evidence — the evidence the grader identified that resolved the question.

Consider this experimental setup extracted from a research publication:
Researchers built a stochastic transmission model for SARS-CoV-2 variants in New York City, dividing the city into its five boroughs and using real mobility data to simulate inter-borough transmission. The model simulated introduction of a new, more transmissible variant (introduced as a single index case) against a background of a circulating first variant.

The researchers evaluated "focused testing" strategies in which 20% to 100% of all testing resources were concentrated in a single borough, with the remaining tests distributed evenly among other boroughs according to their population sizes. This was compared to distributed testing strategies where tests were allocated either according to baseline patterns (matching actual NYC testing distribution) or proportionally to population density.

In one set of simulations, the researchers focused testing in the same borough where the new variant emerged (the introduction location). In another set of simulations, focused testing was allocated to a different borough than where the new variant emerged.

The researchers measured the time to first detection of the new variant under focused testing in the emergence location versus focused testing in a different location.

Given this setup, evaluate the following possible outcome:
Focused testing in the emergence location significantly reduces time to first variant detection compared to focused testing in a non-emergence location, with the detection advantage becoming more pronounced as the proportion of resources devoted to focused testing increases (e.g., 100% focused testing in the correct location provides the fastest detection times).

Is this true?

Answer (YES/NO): YES